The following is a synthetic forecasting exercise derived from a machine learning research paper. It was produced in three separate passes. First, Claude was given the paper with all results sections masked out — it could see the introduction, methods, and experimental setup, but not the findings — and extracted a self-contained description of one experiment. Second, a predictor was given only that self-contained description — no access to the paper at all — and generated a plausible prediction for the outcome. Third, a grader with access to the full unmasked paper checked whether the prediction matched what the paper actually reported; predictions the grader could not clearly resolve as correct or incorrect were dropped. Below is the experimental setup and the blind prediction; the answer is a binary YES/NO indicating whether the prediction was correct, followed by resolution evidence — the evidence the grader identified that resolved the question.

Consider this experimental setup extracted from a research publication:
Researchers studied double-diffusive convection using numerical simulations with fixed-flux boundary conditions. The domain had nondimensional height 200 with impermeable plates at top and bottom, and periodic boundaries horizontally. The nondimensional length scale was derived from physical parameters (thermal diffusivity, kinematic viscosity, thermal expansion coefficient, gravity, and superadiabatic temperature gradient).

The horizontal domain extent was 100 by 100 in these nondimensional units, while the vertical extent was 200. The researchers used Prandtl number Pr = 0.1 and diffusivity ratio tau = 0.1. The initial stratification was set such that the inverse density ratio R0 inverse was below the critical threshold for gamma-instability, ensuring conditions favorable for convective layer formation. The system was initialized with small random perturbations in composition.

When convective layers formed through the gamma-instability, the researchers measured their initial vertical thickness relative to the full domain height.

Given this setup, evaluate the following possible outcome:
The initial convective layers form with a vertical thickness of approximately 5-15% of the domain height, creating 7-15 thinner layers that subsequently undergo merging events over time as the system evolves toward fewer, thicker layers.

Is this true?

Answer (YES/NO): NO